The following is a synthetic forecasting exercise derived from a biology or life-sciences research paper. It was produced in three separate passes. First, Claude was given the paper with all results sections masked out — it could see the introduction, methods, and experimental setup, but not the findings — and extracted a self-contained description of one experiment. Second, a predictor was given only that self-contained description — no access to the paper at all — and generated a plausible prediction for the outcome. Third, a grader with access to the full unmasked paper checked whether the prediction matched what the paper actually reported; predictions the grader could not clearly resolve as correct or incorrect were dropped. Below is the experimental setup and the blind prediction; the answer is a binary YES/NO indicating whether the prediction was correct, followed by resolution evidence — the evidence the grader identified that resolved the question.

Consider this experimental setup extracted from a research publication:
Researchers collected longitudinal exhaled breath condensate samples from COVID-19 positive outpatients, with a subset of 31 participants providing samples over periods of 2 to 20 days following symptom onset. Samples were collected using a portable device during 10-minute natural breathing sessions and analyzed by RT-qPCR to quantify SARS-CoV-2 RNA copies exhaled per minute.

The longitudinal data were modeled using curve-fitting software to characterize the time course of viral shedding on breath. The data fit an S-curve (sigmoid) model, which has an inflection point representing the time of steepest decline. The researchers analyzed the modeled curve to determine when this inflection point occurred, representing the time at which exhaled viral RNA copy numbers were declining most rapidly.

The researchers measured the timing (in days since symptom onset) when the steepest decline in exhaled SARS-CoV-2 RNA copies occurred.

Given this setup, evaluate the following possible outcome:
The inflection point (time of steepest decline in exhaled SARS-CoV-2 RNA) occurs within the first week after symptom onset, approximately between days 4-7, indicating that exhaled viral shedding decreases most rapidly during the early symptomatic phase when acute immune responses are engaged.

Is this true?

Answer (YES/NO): NO